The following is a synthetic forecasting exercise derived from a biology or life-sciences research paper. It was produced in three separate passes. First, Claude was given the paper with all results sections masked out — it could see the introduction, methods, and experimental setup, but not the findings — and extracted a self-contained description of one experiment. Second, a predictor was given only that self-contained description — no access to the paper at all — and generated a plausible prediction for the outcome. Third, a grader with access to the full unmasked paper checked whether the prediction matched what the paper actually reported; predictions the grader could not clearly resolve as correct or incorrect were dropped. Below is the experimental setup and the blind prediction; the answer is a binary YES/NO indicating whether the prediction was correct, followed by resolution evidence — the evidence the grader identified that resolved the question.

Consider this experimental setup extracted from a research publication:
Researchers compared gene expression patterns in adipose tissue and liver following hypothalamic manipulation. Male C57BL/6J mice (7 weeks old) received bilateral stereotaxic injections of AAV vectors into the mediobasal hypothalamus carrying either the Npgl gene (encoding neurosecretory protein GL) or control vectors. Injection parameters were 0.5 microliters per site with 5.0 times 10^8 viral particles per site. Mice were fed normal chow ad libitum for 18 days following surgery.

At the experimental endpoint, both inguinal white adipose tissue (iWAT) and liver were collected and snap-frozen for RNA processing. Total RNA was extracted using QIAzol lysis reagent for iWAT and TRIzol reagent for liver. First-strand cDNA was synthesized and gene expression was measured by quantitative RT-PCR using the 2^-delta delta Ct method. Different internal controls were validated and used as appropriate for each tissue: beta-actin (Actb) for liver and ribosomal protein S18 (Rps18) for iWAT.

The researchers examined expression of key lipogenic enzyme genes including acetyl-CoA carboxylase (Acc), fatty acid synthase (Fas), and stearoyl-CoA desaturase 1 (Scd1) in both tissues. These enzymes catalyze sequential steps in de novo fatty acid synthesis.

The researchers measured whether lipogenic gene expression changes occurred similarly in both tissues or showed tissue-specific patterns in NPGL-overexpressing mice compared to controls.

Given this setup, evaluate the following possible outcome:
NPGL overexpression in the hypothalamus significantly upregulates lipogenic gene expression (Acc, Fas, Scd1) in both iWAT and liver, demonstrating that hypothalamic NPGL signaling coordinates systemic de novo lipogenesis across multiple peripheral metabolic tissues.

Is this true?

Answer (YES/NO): NO